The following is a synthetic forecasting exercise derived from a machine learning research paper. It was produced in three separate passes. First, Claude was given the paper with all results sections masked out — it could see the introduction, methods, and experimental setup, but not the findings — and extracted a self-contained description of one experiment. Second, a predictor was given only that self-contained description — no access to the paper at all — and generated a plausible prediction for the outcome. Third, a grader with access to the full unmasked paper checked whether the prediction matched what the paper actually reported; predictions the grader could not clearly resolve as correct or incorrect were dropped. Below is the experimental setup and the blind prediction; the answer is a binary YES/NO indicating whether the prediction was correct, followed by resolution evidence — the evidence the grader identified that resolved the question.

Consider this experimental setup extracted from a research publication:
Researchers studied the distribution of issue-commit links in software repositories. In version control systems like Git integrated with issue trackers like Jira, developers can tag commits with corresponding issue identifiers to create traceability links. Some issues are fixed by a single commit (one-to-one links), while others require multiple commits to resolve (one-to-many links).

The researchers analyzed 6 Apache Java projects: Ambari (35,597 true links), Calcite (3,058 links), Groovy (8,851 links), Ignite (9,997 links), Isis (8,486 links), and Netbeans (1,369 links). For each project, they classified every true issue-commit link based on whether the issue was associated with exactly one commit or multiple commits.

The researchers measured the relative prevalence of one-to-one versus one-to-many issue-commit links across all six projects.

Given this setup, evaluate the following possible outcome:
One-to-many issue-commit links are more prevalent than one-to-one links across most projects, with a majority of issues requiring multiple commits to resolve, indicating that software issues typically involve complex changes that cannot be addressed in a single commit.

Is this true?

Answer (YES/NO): NO